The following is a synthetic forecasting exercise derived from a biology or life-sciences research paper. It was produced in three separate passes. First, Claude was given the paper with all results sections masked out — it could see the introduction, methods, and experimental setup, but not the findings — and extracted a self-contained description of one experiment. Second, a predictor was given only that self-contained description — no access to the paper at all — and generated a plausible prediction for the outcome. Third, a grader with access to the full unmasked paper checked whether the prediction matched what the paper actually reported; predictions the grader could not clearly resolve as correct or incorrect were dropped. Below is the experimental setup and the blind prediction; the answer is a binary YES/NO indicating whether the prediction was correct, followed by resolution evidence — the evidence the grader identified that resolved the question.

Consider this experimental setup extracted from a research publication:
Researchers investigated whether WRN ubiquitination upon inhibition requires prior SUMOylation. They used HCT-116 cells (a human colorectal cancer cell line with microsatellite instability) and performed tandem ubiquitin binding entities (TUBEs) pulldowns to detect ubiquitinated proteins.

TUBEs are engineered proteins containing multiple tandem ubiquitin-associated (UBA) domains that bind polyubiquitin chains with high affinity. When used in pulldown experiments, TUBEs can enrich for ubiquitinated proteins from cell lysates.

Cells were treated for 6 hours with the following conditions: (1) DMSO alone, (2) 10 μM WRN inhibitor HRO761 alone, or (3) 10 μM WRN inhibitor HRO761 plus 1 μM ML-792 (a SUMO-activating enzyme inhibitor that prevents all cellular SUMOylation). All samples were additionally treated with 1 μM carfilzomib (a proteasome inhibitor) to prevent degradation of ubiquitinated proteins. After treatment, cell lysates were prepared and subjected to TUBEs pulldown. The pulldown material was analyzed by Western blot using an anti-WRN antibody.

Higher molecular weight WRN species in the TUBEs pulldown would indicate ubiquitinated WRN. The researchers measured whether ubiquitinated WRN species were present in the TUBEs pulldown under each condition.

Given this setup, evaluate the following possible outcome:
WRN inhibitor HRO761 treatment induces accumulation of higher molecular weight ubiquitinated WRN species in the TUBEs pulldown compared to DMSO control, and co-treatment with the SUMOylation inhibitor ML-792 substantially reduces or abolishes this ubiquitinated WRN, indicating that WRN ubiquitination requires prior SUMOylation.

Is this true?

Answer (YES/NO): YES